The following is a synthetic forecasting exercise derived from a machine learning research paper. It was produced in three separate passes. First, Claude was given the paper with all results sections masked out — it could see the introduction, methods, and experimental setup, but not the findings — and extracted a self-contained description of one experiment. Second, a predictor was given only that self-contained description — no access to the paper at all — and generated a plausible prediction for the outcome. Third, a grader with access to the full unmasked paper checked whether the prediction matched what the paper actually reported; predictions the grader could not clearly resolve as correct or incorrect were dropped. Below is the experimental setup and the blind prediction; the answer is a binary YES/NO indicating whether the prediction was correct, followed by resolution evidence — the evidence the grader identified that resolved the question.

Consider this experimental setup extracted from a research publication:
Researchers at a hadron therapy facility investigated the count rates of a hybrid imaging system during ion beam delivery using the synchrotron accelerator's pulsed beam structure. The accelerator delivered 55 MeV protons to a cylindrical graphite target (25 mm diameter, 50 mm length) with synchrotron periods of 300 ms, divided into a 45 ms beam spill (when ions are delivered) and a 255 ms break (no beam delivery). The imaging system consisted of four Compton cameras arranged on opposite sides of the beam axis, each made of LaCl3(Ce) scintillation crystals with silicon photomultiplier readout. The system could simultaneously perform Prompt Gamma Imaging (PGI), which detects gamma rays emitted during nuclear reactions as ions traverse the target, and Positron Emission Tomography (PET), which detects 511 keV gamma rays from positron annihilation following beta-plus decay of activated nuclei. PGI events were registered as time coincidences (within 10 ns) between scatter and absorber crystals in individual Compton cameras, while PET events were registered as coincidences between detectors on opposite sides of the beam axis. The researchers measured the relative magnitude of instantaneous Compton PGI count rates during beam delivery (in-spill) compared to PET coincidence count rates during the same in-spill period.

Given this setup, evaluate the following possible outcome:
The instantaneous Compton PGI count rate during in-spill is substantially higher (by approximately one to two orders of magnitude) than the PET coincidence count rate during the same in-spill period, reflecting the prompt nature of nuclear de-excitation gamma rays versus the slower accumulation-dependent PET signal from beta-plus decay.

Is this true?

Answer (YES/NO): YES